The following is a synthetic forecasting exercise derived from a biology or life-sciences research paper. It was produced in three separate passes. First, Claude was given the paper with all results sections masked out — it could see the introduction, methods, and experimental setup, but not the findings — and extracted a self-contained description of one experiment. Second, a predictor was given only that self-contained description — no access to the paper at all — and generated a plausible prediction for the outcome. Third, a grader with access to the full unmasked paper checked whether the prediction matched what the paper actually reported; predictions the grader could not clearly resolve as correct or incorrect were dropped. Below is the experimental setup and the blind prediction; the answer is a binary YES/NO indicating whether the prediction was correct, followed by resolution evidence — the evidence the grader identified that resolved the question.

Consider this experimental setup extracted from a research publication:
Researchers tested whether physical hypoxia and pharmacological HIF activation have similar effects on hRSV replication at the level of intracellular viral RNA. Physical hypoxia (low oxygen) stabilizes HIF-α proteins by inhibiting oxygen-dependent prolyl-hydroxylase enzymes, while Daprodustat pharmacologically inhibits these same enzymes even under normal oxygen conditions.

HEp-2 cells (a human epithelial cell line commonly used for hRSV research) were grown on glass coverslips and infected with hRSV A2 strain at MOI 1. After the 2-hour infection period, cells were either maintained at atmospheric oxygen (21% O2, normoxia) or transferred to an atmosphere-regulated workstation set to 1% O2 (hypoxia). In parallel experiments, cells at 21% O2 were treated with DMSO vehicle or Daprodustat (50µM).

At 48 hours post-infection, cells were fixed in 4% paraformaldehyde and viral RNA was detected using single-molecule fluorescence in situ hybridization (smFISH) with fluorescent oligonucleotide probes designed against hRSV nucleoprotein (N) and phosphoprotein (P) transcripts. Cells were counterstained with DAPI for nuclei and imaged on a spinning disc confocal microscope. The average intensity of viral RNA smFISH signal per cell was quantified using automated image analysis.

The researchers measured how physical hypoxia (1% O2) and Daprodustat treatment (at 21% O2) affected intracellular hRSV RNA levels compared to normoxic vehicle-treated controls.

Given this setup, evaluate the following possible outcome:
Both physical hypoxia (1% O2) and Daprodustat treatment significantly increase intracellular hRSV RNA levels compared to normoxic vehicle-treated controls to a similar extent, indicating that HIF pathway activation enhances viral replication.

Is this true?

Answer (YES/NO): NO